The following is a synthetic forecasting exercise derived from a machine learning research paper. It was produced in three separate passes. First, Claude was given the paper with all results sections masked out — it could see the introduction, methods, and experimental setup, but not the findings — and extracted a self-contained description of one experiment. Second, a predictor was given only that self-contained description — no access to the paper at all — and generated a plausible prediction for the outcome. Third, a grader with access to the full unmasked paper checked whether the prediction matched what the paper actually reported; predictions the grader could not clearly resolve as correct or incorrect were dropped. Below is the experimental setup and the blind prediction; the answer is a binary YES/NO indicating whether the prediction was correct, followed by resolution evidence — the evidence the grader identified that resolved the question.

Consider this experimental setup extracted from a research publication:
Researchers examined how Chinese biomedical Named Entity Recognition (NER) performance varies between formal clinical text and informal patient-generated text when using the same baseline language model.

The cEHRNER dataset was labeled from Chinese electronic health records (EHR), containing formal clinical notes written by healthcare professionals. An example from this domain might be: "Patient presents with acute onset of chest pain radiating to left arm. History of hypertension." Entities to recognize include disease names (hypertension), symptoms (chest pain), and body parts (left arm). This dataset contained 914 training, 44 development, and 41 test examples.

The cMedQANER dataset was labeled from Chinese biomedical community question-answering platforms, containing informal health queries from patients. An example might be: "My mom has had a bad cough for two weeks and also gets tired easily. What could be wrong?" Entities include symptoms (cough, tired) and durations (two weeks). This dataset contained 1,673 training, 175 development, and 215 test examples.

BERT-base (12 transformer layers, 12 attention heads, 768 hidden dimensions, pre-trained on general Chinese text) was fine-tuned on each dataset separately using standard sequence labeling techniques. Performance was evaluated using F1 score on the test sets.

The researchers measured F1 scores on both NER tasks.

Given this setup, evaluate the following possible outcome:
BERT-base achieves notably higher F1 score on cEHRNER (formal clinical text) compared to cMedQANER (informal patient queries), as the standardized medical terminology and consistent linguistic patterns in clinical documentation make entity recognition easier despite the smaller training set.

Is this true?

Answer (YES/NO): NO